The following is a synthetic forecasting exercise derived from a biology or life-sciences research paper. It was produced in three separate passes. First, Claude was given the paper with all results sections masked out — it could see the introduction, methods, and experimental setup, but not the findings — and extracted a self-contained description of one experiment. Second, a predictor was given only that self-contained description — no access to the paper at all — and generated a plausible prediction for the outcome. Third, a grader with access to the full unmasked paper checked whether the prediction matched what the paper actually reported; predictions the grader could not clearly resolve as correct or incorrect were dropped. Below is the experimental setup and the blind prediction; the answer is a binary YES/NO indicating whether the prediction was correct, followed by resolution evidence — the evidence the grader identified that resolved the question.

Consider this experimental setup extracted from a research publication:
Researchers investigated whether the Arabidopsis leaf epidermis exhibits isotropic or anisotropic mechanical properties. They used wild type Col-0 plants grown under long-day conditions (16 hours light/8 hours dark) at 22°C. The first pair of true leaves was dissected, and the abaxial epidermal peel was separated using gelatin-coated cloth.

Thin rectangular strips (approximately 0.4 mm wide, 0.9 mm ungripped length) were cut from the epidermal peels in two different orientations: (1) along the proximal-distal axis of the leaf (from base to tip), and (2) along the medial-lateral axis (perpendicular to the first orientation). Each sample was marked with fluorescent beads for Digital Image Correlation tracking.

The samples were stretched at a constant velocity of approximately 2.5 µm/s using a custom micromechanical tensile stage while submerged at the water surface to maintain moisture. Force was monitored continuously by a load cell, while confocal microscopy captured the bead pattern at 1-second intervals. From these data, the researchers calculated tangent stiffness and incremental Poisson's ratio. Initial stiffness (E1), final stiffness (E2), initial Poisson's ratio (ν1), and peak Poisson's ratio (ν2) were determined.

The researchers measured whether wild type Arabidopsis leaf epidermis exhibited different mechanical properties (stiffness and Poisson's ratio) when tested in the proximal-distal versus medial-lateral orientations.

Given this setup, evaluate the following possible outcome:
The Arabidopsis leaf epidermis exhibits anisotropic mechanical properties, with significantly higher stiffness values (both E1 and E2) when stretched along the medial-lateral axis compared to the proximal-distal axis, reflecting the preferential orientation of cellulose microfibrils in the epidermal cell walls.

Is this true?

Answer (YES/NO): NO